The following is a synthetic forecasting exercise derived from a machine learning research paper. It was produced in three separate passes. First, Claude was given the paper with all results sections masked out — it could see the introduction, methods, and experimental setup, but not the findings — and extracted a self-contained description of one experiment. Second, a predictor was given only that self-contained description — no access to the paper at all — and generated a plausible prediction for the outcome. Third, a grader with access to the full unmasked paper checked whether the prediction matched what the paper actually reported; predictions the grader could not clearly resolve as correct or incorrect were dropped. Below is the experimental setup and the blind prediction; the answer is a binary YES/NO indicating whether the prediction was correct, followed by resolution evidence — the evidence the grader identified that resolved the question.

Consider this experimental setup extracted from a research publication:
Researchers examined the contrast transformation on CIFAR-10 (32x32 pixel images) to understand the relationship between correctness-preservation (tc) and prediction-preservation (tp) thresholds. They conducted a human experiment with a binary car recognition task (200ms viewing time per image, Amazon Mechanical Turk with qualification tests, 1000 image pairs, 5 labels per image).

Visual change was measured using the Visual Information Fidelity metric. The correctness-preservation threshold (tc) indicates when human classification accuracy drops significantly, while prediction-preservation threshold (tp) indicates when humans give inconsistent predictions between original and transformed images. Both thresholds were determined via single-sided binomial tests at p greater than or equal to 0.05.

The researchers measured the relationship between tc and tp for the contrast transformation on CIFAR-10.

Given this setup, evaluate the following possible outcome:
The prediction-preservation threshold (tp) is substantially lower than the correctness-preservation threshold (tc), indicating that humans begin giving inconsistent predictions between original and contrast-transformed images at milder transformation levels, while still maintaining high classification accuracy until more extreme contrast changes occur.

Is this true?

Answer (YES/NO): NO